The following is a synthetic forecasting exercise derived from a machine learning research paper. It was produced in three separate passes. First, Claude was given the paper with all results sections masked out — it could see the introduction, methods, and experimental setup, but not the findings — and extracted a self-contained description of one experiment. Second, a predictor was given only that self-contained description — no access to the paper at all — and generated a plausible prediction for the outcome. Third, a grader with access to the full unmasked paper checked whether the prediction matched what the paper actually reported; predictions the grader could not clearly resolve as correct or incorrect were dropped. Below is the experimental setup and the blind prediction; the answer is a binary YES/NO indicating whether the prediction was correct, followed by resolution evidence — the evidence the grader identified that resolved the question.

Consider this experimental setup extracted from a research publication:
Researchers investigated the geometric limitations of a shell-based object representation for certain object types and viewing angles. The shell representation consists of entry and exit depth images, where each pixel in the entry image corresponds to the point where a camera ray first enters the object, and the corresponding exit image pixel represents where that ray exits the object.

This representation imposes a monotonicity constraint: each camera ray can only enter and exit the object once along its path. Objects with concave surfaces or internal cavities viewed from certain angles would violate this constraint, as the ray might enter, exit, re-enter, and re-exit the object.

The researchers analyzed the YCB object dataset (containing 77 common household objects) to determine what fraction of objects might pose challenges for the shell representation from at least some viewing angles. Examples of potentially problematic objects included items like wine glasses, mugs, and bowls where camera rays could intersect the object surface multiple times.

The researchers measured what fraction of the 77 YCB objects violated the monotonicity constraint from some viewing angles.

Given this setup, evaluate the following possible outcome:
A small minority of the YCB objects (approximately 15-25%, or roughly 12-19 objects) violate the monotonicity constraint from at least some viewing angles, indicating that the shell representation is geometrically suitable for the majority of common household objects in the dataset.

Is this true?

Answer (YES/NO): NO